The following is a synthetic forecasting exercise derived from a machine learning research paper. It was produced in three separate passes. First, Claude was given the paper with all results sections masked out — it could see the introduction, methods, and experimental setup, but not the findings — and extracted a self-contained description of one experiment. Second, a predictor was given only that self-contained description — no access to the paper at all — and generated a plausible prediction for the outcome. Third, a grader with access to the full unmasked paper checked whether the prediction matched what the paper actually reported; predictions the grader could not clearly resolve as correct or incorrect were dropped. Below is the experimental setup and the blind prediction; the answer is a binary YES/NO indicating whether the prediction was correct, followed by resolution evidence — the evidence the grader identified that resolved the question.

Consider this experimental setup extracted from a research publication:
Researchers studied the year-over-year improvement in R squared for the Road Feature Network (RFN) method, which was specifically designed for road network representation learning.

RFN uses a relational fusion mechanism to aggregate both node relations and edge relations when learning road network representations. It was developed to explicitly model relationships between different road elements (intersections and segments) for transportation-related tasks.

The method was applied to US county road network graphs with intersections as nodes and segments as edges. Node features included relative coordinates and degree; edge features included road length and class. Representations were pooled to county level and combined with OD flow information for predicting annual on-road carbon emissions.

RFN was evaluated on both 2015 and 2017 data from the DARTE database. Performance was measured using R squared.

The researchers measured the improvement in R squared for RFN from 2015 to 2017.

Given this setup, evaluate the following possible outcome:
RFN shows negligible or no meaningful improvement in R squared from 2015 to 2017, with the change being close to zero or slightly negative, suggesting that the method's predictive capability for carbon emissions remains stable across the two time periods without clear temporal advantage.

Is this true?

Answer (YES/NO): NO